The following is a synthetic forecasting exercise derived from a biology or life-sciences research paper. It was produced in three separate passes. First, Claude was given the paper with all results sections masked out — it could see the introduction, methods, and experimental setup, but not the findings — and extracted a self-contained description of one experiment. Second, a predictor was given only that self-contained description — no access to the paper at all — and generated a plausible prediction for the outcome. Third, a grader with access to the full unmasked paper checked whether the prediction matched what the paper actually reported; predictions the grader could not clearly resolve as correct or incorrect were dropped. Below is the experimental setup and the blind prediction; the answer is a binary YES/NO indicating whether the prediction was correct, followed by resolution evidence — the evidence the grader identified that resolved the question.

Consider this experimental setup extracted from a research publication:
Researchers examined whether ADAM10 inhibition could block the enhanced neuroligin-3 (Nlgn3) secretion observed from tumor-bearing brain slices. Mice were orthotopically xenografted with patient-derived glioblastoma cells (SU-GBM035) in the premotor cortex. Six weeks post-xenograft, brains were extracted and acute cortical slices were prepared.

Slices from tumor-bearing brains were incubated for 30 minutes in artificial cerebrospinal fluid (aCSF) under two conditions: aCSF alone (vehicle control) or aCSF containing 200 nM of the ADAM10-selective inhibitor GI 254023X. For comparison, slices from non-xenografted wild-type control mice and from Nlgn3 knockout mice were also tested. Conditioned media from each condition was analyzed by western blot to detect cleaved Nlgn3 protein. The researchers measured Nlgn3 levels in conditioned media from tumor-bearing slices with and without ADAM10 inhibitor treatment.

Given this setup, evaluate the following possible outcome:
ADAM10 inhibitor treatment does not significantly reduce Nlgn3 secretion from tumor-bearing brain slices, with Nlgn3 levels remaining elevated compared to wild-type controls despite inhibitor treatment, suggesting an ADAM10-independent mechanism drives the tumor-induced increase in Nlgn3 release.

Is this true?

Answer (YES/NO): NO